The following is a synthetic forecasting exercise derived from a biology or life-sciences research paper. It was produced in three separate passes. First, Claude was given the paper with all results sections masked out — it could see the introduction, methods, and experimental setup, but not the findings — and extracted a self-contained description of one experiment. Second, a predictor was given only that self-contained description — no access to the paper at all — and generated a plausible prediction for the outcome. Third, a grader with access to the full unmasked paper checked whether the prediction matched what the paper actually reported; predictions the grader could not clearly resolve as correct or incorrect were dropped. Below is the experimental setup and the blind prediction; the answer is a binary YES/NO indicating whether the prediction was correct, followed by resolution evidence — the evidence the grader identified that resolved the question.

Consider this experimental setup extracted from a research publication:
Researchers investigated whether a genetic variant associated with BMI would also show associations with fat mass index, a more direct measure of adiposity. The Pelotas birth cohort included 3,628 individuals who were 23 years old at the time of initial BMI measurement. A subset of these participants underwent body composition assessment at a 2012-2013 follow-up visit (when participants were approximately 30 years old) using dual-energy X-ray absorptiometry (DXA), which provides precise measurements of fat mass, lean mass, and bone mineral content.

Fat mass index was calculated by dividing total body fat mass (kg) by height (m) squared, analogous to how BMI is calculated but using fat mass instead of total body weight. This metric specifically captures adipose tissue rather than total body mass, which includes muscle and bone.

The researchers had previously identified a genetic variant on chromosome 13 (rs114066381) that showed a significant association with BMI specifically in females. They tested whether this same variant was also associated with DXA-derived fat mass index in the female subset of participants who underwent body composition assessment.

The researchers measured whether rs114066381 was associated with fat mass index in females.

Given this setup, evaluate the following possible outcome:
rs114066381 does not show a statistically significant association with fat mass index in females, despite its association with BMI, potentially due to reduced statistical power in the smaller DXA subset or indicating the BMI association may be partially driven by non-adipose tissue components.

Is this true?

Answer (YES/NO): NO